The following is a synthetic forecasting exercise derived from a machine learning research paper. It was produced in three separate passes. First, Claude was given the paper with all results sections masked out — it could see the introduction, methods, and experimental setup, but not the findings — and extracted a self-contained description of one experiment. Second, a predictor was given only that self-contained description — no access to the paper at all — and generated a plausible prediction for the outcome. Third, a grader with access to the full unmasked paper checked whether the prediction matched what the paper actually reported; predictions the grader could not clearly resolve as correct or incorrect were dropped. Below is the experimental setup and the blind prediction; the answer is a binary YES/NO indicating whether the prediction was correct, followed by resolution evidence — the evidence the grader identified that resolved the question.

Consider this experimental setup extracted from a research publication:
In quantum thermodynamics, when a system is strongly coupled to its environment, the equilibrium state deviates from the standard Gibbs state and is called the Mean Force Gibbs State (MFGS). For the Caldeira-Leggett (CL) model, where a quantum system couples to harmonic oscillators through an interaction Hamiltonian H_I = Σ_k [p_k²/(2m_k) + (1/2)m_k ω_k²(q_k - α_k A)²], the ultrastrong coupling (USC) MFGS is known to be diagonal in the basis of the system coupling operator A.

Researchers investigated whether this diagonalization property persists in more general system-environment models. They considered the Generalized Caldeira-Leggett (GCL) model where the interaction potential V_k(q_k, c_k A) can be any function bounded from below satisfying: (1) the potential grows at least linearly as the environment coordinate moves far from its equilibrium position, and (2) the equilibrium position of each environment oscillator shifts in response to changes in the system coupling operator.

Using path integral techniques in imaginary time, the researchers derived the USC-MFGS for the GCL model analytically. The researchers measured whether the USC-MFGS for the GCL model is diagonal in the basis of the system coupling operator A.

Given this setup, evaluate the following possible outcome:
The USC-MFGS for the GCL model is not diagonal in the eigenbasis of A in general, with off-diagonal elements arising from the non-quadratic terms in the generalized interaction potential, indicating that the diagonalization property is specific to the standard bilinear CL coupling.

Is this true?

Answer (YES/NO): NO